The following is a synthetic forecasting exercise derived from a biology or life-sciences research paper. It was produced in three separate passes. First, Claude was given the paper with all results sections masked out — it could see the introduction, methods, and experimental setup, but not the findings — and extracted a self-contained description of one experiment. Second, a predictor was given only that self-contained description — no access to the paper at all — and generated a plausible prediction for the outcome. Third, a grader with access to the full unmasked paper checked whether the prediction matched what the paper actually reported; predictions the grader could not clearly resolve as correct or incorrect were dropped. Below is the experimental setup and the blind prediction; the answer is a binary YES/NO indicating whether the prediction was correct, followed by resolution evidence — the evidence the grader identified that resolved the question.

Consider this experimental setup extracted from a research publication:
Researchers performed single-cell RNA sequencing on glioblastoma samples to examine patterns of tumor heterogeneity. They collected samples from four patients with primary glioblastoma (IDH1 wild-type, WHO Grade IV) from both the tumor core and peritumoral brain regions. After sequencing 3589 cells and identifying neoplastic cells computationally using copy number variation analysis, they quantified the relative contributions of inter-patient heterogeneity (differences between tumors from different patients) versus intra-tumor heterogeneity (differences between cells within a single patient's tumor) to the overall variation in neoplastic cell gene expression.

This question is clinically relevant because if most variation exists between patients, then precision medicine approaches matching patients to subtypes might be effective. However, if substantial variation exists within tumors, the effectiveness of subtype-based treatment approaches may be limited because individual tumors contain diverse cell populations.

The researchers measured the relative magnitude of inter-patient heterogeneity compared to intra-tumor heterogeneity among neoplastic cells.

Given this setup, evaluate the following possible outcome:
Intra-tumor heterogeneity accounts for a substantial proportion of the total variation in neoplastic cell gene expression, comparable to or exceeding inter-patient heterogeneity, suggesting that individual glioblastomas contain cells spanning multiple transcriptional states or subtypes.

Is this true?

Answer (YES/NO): NO